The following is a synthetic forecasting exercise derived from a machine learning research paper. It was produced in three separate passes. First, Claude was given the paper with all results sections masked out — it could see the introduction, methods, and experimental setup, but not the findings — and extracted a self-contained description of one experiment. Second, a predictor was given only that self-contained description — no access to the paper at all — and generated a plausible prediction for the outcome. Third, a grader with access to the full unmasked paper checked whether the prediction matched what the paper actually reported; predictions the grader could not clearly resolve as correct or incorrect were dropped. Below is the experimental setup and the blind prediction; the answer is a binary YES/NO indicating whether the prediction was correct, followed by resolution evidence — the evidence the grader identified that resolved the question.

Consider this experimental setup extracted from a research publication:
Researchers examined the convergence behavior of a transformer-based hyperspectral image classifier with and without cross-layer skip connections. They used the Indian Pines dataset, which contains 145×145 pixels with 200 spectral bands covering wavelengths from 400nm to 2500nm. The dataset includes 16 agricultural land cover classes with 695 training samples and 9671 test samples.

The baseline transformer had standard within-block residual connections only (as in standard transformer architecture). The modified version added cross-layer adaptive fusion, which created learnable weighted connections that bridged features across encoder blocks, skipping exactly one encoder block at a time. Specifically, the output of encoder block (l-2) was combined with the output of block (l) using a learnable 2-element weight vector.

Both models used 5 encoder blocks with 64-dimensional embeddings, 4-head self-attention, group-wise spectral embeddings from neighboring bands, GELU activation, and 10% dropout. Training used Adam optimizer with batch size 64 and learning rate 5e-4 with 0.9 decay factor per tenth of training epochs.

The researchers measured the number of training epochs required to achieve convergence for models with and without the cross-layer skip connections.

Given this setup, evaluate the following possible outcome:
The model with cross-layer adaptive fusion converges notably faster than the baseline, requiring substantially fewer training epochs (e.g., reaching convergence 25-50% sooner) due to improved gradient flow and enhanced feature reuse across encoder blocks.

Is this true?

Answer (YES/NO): NO